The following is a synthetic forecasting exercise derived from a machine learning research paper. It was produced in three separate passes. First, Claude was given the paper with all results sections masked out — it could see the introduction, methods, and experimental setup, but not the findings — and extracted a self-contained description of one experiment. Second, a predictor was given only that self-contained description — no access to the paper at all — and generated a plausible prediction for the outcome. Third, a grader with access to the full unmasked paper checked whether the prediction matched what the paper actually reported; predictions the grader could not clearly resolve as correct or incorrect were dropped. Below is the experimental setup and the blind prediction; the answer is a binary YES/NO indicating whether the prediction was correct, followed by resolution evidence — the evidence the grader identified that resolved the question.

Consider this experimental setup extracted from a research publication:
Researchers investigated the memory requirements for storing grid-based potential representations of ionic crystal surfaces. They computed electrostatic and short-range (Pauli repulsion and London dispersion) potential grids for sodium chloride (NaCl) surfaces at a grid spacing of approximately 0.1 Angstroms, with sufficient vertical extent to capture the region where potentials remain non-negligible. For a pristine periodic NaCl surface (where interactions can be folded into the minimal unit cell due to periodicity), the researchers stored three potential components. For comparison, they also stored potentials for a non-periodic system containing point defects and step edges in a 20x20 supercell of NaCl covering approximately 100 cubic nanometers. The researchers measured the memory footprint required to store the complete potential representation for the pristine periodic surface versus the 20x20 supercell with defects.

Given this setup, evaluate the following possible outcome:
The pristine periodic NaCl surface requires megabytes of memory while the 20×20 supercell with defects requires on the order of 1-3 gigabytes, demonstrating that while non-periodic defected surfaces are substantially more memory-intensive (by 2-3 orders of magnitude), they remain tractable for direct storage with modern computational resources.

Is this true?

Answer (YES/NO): NO